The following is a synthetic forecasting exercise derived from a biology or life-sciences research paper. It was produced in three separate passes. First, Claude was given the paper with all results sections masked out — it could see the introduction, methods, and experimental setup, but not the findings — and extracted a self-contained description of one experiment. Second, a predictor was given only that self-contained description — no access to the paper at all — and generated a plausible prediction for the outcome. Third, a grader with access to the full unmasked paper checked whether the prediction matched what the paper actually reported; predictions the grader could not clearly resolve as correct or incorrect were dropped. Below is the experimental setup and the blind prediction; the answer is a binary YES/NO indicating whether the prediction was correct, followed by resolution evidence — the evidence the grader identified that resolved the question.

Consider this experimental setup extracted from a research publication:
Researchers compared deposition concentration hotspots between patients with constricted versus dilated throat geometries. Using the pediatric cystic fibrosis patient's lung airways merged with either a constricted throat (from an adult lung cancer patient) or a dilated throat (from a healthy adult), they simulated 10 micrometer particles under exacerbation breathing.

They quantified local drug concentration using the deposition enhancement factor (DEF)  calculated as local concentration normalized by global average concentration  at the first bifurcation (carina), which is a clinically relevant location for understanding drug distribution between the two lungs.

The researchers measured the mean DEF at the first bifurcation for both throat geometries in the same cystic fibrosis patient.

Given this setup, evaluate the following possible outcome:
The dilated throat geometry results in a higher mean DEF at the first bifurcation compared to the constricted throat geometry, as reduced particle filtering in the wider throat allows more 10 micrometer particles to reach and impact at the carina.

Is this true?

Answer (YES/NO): YES